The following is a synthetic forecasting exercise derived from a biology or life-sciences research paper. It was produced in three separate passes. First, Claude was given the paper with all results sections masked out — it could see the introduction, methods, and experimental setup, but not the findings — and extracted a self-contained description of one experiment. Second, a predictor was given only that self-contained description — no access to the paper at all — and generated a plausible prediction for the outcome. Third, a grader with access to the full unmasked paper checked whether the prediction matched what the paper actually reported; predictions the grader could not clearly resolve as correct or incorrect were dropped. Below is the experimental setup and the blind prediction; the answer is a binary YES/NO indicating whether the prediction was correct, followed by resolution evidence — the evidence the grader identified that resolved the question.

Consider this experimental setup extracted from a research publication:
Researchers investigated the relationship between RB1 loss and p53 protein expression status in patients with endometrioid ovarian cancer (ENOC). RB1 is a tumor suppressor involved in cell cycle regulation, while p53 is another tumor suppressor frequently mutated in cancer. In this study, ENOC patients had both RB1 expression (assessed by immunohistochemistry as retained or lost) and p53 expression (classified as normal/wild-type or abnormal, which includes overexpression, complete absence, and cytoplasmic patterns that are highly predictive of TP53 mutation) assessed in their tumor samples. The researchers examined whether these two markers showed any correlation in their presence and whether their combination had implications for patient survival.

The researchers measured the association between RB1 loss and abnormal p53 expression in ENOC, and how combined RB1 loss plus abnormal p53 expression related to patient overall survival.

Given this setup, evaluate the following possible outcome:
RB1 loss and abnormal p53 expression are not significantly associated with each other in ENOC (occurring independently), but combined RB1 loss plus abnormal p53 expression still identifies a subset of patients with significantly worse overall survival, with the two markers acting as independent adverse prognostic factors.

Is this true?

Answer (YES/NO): NO